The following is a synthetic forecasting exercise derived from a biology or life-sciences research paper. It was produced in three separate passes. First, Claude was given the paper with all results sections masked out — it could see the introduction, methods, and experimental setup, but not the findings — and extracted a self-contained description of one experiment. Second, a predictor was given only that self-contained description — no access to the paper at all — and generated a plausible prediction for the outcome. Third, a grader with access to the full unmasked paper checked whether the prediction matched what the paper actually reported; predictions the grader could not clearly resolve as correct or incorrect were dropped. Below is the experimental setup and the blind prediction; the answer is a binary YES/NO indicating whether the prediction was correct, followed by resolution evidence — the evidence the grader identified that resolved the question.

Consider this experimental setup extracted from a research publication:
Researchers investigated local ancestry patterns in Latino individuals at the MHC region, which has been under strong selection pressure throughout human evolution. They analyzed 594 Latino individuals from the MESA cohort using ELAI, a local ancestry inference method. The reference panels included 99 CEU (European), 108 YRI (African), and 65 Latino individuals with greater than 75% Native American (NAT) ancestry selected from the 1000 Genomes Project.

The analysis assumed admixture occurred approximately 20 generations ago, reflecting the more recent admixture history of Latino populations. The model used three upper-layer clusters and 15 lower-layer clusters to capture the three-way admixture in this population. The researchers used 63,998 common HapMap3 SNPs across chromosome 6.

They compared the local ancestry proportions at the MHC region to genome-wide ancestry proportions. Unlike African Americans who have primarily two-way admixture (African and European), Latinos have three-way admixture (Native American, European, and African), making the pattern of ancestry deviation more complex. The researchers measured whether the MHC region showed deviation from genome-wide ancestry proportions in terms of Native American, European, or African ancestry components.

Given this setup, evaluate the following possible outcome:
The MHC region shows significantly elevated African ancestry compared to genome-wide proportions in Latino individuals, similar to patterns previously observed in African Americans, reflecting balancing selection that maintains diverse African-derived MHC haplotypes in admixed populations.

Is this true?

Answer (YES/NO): YES